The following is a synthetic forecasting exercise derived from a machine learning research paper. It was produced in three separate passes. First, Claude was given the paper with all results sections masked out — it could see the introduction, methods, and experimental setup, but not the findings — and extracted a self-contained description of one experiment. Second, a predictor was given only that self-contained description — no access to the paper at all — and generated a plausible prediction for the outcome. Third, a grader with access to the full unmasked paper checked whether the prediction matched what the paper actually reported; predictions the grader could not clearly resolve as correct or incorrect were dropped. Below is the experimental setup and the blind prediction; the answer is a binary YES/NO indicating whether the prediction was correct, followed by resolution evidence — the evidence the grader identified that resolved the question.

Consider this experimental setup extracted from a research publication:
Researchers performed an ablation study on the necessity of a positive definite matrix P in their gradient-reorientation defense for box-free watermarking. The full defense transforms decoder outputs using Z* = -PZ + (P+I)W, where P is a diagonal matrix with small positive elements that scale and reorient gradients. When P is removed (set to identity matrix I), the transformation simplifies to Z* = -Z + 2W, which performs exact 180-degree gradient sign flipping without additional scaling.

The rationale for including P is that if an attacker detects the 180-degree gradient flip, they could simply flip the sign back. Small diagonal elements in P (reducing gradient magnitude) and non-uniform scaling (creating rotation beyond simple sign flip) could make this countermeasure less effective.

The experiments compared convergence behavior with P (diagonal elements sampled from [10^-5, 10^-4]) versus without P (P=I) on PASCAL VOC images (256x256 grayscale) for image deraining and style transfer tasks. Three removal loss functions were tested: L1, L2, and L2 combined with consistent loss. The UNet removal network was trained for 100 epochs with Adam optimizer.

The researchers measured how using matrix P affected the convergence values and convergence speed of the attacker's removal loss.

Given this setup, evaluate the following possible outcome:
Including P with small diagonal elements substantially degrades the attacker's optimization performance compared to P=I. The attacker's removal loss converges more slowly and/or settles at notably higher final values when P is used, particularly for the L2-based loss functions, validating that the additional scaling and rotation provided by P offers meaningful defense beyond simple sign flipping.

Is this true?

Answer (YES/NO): YES